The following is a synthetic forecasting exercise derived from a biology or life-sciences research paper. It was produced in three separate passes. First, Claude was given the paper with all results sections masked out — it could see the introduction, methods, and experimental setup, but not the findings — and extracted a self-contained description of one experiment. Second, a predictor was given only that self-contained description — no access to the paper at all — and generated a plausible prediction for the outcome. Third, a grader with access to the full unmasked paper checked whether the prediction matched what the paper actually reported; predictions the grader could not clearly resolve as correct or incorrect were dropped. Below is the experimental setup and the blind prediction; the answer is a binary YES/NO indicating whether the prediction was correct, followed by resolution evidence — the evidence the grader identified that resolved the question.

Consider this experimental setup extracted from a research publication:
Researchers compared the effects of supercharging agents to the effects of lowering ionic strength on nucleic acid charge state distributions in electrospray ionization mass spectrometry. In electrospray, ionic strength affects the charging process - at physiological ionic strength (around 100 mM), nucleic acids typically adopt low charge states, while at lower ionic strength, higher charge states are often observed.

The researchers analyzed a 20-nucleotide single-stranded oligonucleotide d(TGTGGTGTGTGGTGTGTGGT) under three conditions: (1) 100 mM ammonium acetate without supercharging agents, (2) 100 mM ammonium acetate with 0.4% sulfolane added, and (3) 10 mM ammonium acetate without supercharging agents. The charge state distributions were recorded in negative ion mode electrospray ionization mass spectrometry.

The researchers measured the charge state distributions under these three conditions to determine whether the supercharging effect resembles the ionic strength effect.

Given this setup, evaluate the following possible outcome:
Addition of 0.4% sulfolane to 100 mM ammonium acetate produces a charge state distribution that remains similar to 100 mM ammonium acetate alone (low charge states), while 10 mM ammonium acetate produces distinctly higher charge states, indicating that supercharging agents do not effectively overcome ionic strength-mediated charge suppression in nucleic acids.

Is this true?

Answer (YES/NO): NO